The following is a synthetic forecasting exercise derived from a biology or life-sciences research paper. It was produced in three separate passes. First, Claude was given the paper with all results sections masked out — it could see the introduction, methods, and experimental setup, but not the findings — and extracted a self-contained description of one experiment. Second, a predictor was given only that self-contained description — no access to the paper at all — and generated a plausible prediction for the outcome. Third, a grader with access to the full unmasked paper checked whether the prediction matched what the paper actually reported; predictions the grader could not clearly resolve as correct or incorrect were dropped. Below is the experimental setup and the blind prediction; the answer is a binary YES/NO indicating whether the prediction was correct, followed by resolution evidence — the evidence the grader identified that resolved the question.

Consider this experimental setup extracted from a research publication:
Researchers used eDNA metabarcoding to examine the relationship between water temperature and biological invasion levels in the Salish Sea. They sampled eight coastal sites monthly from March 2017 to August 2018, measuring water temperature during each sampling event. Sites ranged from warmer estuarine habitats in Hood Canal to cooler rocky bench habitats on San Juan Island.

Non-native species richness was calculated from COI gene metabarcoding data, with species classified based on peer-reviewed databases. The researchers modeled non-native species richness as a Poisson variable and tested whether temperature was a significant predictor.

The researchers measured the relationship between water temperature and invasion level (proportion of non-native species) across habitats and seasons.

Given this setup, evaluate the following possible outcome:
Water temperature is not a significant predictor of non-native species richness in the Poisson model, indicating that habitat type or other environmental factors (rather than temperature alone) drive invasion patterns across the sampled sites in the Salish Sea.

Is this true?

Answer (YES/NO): NO